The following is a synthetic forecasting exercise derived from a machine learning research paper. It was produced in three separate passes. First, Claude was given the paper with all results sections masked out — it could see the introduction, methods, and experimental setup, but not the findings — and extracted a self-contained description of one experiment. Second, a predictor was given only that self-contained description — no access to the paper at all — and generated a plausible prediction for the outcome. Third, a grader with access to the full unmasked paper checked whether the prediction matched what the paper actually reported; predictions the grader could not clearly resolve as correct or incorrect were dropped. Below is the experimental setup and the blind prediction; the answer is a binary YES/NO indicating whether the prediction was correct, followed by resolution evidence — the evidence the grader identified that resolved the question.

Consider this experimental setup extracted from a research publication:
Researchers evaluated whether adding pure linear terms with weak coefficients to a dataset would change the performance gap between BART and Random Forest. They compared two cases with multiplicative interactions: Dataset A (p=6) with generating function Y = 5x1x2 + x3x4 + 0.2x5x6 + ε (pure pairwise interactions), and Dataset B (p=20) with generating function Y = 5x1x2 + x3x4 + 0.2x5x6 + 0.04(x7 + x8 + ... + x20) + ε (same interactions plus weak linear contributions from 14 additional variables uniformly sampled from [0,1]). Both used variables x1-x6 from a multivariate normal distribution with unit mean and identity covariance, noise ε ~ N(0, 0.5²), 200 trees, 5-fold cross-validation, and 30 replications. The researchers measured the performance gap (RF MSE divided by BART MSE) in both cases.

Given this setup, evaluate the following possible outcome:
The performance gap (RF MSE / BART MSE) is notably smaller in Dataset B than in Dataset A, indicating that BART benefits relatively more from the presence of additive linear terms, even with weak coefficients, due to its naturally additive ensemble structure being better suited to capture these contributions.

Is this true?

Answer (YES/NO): NO